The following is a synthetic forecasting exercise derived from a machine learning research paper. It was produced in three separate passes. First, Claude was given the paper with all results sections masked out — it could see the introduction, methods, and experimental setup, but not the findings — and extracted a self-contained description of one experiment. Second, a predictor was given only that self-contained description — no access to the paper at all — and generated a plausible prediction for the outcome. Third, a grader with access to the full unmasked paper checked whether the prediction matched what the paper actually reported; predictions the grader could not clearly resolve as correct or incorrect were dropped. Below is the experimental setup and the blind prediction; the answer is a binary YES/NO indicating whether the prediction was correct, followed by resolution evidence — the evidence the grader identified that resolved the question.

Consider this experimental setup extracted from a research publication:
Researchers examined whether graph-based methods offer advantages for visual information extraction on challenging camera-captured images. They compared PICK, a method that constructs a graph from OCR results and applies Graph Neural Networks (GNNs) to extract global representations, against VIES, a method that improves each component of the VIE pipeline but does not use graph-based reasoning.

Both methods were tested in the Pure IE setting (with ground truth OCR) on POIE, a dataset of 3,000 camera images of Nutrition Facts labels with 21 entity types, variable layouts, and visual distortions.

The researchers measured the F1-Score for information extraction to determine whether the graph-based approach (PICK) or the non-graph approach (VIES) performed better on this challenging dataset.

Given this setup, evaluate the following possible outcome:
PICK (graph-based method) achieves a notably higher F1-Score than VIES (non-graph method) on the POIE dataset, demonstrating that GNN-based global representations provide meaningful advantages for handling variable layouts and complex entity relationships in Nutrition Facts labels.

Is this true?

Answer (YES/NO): NO